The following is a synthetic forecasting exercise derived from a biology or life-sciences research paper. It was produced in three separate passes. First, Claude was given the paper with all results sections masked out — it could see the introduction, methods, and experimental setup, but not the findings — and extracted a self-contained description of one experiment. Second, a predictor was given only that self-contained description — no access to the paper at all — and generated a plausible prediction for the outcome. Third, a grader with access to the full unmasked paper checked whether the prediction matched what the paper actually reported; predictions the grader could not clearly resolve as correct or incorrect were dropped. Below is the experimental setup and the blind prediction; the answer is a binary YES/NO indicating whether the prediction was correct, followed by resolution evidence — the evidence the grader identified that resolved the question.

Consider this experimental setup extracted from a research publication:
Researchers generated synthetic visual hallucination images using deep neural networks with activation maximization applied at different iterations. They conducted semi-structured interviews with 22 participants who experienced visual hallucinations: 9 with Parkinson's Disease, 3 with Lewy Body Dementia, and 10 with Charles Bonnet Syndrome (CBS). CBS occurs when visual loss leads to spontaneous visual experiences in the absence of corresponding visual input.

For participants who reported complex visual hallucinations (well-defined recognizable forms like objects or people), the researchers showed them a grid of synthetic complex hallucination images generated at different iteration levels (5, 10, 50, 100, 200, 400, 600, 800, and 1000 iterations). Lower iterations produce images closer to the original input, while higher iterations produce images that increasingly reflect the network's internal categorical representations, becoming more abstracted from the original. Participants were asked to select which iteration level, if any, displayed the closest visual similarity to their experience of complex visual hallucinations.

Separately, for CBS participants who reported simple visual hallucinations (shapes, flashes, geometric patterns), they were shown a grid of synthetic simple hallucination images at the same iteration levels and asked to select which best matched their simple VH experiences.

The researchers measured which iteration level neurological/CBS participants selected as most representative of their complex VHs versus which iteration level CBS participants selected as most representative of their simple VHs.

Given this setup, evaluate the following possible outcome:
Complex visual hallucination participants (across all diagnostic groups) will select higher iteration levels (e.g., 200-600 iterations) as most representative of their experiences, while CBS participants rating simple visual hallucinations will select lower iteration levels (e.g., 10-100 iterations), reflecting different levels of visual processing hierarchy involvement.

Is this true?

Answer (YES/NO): NO